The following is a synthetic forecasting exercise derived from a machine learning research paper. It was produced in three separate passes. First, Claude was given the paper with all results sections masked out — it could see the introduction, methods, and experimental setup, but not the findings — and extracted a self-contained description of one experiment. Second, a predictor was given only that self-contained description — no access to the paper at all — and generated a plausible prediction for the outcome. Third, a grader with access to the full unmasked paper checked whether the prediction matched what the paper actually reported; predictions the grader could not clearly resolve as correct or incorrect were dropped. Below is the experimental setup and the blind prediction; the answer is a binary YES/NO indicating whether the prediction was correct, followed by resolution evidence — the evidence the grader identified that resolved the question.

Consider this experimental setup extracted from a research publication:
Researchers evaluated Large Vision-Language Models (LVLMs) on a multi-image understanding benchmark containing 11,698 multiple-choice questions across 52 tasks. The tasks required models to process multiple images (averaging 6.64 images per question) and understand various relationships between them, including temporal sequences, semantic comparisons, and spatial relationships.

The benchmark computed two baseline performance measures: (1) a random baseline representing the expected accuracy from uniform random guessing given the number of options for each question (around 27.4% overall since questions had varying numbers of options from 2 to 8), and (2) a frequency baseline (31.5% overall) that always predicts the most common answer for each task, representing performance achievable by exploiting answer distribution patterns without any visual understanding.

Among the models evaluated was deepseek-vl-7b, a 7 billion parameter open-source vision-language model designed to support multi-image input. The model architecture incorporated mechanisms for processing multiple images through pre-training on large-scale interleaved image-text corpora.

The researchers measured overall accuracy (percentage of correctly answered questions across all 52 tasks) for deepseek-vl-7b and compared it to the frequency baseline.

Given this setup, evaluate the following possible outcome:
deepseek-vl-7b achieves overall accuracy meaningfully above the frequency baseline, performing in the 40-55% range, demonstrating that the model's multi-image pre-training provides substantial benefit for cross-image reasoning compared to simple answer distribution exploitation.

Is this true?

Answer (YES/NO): NO